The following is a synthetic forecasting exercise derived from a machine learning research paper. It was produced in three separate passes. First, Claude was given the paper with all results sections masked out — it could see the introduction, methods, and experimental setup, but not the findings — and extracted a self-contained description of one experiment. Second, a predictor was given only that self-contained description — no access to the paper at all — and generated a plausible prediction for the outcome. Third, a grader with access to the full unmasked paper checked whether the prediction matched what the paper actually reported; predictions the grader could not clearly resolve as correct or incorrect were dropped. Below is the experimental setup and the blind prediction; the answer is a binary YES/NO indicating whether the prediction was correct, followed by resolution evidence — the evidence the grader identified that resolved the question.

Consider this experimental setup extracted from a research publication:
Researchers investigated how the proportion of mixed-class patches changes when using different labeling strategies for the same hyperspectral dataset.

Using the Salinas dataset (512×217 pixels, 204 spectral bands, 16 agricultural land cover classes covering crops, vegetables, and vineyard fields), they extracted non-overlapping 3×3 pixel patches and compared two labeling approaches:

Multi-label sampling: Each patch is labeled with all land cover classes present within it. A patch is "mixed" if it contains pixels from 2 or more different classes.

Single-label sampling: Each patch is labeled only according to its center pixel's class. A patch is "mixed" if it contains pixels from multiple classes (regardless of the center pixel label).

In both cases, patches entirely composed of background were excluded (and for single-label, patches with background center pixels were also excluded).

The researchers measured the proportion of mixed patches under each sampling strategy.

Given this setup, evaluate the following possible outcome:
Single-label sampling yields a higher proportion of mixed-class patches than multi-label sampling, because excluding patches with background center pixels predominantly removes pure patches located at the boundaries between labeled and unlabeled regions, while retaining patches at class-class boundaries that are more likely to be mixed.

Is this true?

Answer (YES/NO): NO